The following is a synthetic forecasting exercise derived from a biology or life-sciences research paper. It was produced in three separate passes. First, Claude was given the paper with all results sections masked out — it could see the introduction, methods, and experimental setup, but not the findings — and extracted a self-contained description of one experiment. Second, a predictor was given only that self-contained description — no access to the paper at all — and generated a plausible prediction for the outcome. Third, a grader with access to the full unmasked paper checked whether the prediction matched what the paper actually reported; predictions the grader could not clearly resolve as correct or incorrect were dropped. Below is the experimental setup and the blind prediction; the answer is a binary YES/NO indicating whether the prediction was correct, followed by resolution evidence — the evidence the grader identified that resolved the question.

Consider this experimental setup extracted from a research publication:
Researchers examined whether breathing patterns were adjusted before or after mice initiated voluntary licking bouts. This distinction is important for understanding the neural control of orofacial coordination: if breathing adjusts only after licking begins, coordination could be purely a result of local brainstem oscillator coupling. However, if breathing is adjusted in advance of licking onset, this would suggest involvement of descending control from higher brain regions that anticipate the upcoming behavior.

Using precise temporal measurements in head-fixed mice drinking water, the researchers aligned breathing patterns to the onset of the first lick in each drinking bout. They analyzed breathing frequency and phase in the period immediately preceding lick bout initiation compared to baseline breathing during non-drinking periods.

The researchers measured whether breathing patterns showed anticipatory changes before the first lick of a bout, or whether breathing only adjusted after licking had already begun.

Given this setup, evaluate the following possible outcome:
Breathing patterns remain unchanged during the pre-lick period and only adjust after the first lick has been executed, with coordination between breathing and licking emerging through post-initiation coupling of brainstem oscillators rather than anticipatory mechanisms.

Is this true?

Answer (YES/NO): NO